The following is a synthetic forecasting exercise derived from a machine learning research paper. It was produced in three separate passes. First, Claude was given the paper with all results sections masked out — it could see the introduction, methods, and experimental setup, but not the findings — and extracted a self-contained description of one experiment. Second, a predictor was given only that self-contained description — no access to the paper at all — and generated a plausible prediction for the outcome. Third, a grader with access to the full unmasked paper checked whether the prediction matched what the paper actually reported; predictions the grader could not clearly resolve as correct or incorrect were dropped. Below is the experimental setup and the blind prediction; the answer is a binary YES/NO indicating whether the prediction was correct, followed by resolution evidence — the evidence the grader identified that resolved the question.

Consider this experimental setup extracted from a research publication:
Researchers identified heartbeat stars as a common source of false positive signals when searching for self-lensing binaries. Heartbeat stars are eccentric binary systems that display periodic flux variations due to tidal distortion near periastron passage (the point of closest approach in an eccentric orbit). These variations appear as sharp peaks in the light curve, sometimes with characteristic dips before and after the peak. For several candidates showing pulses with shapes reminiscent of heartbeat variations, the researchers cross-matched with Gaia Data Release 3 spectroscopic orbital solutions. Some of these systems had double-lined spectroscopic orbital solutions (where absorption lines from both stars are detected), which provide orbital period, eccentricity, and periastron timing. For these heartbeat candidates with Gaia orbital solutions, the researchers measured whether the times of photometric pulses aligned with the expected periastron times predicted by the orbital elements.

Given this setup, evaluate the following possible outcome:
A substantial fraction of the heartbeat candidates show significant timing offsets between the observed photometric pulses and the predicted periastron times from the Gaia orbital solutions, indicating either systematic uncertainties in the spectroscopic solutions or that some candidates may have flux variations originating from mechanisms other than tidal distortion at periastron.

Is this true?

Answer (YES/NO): NO